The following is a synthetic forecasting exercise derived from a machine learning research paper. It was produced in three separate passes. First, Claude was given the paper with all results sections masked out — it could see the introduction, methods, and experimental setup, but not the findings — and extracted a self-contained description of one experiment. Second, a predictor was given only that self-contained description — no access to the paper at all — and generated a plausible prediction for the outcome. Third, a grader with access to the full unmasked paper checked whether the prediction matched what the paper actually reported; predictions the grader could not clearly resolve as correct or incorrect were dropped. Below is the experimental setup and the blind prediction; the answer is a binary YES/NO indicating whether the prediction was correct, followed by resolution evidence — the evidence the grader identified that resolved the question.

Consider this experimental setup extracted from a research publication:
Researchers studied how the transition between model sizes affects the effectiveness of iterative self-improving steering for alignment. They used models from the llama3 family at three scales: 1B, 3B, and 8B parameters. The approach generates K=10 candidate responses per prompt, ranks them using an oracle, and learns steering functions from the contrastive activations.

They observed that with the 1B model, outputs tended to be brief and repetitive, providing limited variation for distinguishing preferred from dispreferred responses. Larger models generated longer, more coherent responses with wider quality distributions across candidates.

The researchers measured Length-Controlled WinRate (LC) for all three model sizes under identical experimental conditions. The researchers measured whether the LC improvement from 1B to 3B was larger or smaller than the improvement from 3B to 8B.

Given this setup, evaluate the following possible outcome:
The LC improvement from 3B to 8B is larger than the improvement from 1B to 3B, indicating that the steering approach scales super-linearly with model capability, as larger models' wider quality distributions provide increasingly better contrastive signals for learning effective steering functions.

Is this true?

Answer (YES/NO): NO